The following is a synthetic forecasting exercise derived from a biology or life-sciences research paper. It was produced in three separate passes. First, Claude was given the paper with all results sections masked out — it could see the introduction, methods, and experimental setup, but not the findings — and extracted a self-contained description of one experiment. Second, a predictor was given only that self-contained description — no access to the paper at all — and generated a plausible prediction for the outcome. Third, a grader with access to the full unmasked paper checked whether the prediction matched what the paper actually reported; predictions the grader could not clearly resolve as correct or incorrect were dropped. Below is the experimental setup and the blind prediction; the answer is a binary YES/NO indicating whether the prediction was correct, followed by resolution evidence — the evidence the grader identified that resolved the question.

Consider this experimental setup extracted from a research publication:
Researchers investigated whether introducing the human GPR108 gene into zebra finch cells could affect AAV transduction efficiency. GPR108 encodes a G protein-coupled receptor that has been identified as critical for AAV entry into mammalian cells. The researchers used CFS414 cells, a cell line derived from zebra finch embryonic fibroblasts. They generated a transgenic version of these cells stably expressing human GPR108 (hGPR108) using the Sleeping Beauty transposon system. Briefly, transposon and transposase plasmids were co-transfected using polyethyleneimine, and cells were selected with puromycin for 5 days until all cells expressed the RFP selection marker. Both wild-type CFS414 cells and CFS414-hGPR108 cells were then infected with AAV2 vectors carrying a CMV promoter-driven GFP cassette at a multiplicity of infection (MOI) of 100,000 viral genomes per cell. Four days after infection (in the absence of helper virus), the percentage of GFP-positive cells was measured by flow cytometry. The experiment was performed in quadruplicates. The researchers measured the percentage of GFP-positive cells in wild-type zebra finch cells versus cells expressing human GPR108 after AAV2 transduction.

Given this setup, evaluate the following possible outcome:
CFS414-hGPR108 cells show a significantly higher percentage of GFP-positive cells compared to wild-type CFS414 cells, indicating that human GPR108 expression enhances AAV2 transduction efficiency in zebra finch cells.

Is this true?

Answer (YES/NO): NO